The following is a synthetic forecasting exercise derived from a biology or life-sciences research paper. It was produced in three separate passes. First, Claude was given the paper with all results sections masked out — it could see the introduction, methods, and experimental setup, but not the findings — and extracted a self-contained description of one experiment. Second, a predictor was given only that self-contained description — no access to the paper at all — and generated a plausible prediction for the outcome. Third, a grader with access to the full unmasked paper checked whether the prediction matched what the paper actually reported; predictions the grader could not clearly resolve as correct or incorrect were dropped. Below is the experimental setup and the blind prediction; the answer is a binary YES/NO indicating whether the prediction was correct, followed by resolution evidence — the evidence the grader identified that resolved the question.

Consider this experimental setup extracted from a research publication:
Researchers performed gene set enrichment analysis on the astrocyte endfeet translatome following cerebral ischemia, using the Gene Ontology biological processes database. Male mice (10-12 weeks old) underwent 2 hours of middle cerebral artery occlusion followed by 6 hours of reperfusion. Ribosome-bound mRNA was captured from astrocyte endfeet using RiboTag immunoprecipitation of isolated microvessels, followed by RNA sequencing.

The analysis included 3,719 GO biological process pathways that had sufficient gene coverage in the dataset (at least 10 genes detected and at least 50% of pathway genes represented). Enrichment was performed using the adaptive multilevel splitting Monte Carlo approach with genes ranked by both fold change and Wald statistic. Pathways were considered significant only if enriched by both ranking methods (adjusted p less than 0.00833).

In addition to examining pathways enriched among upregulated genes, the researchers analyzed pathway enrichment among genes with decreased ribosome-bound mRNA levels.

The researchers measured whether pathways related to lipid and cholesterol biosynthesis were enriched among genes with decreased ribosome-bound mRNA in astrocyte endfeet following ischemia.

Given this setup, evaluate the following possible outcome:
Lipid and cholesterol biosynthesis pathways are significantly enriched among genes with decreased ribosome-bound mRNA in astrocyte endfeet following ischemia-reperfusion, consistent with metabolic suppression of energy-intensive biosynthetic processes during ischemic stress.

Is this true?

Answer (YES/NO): NO